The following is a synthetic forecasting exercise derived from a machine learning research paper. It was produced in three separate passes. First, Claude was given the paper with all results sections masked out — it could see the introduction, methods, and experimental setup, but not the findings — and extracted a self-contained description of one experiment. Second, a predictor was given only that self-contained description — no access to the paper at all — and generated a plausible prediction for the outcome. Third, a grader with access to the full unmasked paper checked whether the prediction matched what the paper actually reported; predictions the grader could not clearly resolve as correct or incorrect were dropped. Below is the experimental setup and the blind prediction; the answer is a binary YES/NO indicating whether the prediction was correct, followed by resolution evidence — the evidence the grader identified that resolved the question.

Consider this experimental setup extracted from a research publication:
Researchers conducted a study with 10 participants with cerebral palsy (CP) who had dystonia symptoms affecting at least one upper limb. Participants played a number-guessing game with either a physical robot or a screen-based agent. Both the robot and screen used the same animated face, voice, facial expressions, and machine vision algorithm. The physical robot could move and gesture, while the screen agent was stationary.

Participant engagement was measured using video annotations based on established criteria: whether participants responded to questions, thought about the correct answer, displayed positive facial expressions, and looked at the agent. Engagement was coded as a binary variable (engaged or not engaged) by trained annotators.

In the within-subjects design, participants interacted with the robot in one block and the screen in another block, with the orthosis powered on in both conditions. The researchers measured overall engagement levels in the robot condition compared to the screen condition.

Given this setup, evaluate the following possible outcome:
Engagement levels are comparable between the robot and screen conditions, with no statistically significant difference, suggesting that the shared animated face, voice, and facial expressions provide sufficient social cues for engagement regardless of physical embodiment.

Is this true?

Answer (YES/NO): YES